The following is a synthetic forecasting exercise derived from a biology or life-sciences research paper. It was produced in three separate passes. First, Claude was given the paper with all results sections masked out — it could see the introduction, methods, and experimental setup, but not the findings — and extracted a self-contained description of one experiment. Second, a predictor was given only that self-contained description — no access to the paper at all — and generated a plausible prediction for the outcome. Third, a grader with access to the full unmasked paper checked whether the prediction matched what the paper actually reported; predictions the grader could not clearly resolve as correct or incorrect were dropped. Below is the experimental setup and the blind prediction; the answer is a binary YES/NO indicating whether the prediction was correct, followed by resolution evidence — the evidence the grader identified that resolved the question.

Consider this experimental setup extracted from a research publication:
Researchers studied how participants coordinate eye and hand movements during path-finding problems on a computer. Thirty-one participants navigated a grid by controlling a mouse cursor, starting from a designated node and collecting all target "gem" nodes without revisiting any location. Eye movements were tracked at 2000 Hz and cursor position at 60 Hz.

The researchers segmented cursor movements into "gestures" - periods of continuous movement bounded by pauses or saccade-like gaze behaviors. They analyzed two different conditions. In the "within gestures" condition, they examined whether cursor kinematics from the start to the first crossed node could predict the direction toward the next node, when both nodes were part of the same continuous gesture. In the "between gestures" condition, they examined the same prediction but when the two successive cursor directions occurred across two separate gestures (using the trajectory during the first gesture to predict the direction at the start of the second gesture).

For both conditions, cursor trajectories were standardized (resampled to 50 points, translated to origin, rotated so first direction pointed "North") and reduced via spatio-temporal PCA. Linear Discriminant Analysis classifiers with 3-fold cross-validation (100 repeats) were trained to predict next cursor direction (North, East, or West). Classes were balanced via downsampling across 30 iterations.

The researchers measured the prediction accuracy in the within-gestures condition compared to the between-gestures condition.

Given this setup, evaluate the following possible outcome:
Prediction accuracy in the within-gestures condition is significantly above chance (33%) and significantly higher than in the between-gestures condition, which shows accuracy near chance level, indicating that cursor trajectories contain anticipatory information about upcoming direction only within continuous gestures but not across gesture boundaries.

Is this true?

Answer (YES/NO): NO